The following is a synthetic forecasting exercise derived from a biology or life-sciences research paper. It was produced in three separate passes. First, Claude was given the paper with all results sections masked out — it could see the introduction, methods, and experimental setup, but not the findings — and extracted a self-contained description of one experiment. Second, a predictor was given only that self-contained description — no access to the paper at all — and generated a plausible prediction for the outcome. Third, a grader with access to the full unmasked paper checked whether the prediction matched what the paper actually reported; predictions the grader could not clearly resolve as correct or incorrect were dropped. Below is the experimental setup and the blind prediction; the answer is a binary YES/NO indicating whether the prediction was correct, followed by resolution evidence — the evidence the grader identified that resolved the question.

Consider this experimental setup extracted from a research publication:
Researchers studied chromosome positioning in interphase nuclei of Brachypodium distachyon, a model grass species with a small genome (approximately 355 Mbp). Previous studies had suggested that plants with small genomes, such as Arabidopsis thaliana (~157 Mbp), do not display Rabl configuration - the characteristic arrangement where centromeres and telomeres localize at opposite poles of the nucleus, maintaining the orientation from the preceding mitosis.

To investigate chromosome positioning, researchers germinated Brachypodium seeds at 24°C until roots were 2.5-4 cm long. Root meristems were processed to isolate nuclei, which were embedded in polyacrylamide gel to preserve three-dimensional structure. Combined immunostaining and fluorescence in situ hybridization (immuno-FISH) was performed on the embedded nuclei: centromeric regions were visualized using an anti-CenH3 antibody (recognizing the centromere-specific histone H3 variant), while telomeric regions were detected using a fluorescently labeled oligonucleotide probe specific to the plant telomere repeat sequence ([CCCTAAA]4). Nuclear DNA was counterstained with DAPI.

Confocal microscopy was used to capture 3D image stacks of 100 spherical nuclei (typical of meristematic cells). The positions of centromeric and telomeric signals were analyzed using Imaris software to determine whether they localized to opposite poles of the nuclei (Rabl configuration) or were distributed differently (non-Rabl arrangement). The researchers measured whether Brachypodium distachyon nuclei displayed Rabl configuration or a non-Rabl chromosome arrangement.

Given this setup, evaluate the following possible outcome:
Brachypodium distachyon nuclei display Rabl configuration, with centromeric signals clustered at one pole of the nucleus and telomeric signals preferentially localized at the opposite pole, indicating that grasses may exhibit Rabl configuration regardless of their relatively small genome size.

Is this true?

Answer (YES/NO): YES